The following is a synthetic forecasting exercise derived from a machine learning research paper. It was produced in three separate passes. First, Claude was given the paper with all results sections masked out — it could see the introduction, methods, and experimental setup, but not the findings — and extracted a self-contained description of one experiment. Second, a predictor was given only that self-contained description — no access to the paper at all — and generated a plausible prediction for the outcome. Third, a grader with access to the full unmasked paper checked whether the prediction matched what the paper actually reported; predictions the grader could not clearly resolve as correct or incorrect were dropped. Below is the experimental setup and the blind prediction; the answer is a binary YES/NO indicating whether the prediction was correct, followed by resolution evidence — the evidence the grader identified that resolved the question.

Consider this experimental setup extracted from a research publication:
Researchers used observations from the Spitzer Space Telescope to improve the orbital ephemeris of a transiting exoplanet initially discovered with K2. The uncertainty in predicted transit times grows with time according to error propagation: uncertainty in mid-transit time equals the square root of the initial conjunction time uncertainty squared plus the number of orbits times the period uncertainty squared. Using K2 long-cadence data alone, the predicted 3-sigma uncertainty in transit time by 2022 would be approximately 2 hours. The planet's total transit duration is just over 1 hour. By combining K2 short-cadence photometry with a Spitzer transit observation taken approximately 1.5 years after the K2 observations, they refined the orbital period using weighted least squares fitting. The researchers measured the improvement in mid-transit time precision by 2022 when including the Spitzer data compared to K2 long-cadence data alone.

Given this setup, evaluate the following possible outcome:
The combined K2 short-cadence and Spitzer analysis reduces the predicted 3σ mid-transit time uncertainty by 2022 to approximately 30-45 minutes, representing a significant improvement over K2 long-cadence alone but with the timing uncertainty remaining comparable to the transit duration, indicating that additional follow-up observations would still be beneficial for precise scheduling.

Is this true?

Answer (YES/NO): NO